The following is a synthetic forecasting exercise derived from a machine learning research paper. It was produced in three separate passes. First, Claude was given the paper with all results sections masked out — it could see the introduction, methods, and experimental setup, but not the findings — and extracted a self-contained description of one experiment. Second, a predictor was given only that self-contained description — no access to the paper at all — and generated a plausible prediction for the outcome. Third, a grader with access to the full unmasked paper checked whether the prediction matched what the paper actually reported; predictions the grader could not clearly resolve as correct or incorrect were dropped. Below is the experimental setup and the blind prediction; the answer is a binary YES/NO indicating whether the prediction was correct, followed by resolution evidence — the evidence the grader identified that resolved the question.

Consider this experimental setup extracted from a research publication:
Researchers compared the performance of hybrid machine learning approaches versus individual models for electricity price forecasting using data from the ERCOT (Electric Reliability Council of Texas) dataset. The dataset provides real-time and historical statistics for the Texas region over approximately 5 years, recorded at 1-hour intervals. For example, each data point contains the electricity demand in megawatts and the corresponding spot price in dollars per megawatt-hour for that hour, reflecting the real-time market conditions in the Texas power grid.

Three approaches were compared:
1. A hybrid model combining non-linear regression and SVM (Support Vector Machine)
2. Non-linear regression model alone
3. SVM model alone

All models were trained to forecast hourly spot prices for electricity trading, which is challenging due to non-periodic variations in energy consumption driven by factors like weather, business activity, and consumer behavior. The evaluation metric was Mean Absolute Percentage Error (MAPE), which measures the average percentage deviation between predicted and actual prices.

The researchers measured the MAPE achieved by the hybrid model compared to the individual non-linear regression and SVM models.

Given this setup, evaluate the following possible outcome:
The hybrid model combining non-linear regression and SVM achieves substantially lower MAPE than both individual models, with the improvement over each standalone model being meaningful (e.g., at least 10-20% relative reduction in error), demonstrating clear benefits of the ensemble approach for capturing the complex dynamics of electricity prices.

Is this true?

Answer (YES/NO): YES